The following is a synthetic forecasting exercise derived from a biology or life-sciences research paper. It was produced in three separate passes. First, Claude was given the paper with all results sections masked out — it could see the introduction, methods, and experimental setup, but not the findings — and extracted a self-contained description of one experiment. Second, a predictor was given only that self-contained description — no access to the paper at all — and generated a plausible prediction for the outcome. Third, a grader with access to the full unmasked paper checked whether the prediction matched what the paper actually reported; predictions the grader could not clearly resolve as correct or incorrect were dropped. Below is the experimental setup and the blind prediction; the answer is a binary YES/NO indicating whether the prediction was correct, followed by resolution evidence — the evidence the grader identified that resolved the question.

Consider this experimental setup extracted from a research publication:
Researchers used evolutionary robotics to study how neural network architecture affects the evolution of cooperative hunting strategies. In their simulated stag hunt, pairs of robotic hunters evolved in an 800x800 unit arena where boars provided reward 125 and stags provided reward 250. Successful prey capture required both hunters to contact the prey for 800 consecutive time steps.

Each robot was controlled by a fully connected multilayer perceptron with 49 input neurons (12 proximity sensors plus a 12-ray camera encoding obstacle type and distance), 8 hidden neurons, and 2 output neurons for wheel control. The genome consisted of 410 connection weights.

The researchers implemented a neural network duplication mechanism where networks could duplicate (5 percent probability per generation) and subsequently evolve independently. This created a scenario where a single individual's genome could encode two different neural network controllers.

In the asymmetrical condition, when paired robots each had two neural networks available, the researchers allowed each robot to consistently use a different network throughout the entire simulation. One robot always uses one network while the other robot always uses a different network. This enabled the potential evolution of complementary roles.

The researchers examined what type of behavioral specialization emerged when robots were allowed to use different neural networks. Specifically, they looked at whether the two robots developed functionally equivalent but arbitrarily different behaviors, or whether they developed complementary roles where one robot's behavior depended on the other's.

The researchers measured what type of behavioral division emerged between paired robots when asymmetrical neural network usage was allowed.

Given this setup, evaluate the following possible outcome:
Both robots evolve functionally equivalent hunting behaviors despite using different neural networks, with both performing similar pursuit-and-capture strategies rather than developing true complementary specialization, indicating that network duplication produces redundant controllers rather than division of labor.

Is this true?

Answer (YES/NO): NO